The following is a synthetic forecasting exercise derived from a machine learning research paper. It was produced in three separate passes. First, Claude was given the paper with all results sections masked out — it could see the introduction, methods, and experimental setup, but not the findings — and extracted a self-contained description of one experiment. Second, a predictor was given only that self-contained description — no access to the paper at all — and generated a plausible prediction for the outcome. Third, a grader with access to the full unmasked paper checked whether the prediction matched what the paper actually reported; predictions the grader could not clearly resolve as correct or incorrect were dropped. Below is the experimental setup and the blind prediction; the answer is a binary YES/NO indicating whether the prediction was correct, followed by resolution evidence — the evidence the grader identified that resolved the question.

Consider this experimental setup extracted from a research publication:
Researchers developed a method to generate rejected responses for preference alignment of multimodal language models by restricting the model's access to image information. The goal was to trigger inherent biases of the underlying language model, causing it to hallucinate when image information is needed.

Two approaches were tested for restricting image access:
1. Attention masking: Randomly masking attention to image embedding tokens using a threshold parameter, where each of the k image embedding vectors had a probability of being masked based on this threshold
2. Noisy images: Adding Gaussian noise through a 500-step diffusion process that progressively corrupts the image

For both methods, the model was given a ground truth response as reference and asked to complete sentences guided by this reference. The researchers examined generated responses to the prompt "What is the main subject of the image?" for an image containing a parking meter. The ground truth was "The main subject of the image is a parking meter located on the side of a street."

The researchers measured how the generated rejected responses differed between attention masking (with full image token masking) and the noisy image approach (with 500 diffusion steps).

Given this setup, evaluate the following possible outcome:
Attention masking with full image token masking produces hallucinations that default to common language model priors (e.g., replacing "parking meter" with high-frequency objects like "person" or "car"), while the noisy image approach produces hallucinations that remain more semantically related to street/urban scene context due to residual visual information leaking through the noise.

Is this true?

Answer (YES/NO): NO